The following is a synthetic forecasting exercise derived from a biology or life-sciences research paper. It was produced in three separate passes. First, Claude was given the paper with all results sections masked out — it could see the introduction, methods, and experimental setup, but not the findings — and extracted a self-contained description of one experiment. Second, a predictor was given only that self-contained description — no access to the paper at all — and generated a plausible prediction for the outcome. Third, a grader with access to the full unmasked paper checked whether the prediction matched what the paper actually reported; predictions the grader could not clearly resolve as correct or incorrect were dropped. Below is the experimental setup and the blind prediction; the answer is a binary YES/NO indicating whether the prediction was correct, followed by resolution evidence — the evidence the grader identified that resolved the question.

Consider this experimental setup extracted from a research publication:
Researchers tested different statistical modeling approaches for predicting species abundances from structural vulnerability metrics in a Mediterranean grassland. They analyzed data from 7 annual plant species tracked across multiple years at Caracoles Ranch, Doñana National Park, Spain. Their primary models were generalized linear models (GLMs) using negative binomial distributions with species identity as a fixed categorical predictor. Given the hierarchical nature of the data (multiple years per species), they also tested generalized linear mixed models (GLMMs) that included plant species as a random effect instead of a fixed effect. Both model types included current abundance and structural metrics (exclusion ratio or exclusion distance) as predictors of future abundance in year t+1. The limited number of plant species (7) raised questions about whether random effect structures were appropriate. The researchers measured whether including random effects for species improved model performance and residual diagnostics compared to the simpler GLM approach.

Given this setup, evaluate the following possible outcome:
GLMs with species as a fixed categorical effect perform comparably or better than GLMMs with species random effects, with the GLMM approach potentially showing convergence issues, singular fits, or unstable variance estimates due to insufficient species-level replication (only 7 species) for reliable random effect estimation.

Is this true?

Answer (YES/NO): NO